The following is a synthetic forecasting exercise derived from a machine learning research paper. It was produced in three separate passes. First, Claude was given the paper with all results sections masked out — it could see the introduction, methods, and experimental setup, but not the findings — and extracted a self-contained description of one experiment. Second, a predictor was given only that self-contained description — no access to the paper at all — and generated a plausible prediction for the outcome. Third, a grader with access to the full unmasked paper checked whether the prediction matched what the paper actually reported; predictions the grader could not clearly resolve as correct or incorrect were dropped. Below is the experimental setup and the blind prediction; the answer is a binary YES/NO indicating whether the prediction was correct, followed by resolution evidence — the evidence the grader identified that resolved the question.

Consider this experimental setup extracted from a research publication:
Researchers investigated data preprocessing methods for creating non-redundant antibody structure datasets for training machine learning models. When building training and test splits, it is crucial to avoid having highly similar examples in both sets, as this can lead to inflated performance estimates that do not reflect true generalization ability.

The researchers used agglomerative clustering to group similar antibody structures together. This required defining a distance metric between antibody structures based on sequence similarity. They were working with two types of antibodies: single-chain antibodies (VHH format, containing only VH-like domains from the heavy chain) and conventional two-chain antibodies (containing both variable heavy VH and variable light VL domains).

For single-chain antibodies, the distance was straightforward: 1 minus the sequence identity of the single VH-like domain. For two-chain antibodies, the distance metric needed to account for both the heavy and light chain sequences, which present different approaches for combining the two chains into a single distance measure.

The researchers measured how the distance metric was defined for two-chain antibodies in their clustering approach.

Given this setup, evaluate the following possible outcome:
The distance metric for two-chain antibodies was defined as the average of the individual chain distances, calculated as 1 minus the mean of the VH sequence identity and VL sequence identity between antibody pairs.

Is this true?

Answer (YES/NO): YES